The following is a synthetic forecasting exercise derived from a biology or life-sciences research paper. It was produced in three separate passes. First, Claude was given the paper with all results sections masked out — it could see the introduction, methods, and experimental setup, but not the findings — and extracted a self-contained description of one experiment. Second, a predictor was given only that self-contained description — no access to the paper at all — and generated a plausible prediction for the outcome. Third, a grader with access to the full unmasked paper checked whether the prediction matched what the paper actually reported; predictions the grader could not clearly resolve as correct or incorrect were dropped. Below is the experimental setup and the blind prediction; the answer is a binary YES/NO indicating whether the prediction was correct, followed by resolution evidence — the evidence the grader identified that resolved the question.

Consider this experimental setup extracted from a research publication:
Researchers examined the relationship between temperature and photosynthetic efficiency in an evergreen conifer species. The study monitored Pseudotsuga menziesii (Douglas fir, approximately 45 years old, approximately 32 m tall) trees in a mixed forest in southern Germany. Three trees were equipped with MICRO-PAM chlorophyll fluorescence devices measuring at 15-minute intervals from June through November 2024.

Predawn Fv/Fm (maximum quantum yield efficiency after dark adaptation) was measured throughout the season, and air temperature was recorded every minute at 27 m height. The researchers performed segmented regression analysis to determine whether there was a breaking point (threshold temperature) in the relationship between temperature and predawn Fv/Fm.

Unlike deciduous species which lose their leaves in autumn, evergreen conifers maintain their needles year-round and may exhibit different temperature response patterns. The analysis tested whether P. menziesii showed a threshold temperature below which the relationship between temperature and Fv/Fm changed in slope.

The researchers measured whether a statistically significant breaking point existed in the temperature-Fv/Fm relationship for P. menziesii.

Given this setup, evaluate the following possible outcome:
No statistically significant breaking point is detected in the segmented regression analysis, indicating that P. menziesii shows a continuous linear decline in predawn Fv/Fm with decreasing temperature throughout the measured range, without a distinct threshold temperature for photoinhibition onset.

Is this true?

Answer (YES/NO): NO